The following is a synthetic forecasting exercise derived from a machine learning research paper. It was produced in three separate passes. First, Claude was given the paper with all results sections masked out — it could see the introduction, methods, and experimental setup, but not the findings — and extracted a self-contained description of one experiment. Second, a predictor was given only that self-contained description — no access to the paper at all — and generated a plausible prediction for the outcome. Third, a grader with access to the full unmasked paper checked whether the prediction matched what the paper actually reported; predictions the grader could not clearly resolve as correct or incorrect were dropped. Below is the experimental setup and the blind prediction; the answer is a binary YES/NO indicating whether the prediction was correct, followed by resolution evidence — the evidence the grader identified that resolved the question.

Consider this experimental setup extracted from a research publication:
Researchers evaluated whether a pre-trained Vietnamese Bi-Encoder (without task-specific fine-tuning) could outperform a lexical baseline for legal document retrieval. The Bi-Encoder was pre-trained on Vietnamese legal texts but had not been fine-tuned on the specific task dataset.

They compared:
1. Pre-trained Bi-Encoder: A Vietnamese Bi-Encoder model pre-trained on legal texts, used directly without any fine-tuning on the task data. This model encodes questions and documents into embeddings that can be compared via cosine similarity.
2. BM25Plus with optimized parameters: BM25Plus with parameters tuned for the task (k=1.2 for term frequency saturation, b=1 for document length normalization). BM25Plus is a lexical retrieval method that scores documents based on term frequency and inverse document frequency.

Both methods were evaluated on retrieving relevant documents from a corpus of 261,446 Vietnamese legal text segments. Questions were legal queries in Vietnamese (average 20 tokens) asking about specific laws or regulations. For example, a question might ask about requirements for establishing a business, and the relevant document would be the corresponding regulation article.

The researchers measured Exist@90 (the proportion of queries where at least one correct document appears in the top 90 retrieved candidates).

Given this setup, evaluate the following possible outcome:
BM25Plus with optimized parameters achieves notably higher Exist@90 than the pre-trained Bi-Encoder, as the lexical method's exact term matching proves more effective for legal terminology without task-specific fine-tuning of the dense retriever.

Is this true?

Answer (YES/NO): NO